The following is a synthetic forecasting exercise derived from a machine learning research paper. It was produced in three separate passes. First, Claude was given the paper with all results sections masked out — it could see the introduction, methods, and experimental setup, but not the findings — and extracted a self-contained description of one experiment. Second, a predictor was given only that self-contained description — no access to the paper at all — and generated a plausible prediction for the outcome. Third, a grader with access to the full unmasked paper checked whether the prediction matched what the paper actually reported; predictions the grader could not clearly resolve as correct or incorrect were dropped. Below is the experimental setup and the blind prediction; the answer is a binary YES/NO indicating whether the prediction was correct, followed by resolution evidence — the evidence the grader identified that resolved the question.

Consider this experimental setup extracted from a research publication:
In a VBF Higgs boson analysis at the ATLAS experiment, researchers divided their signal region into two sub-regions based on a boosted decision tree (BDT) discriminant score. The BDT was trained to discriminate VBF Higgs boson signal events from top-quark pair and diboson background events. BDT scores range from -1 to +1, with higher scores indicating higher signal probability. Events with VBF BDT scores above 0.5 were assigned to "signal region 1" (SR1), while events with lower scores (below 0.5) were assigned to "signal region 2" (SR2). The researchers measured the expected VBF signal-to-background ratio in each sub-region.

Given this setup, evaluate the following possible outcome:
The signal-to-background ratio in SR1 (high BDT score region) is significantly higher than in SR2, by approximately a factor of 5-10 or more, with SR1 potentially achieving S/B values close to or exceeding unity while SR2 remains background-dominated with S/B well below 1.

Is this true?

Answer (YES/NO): YES